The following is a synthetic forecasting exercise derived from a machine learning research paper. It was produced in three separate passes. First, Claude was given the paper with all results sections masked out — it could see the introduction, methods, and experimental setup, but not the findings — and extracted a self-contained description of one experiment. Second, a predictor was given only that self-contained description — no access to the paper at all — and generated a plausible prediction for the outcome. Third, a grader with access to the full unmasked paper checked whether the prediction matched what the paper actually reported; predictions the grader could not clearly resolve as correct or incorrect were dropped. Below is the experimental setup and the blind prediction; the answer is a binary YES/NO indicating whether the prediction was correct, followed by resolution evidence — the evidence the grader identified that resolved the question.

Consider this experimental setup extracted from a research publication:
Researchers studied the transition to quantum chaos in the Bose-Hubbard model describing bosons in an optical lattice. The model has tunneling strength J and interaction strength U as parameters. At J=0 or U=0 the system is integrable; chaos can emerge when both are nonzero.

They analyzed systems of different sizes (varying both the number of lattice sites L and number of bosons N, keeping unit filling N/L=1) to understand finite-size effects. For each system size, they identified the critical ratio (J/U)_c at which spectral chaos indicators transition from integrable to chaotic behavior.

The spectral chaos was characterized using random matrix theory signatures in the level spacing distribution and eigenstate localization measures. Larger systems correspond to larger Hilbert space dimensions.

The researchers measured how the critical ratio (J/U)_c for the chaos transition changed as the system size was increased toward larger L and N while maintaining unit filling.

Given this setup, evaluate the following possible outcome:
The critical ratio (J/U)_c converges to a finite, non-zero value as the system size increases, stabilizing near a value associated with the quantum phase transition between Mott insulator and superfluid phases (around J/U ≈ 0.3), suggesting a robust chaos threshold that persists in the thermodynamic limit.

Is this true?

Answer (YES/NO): NO